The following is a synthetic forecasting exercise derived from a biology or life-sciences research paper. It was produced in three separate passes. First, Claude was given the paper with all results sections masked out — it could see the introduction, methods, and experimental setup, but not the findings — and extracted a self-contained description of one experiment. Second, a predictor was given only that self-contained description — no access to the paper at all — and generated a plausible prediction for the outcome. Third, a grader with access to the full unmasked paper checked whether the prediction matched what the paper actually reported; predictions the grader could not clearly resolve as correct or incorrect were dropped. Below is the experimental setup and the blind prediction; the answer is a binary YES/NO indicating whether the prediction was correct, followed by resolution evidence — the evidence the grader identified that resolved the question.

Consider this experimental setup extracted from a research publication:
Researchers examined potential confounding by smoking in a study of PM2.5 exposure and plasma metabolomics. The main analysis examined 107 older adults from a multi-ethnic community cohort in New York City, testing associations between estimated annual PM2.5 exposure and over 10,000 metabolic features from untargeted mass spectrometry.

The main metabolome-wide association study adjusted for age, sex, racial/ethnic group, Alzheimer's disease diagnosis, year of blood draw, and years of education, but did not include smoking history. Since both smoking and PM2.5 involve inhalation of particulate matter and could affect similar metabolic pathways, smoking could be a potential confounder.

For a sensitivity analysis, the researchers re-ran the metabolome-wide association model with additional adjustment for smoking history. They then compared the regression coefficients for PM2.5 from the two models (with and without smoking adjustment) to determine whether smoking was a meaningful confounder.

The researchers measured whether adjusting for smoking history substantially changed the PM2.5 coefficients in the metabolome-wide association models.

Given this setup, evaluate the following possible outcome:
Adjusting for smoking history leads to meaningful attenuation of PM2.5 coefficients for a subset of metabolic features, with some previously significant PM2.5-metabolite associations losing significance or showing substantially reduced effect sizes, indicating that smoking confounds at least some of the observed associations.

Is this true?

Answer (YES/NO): NO